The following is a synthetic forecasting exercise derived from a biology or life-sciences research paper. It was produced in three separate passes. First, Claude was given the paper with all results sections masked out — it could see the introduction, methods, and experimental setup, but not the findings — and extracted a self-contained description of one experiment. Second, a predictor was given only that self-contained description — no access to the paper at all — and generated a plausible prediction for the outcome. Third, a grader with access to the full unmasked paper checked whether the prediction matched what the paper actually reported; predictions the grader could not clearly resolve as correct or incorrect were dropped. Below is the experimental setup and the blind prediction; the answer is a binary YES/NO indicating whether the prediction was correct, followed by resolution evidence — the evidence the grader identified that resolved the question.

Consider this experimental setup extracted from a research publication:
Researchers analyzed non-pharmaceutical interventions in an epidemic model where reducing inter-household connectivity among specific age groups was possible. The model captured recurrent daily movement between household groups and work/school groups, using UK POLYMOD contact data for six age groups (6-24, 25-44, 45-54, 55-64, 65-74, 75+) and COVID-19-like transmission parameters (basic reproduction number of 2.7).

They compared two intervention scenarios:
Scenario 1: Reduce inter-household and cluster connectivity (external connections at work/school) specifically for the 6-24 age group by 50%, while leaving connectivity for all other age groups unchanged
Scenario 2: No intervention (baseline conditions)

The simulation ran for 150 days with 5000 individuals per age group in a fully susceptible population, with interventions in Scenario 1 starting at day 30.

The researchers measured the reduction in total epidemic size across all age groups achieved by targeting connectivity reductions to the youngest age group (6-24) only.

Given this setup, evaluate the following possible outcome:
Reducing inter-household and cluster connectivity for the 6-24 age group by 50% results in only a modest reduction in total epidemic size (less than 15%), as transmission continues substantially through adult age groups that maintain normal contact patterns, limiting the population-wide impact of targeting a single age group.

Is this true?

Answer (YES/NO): NO